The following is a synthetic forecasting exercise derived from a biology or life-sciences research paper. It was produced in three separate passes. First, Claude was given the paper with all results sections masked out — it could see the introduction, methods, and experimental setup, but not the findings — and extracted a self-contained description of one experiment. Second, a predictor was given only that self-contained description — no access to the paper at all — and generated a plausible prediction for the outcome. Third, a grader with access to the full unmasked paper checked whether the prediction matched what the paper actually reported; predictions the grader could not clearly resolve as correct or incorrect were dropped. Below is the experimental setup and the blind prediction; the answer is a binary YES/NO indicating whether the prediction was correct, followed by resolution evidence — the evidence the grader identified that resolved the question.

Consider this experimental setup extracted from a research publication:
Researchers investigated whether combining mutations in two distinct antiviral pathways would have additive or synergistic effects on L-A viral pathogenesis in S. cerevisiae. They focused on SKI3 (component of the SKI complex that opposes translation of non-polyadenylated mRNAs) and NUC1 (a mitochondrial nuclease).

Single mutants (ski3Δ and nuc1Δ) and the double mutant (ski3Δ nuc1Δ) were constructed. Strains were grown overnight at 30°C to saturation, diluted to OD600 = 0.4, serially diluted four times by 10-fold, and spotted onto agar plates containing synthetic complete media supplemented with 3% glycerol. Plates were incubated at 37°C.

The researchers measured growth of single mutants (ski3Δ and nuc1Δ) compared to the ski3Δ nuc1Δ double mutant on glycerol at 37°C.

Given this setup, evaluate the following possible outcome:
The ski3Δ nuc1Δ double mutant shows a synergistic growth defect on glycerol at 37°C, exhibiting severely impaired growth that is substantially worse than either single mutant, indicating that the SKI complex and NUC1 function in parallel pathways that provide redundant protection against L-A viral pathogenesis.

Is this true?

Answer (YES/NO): YES